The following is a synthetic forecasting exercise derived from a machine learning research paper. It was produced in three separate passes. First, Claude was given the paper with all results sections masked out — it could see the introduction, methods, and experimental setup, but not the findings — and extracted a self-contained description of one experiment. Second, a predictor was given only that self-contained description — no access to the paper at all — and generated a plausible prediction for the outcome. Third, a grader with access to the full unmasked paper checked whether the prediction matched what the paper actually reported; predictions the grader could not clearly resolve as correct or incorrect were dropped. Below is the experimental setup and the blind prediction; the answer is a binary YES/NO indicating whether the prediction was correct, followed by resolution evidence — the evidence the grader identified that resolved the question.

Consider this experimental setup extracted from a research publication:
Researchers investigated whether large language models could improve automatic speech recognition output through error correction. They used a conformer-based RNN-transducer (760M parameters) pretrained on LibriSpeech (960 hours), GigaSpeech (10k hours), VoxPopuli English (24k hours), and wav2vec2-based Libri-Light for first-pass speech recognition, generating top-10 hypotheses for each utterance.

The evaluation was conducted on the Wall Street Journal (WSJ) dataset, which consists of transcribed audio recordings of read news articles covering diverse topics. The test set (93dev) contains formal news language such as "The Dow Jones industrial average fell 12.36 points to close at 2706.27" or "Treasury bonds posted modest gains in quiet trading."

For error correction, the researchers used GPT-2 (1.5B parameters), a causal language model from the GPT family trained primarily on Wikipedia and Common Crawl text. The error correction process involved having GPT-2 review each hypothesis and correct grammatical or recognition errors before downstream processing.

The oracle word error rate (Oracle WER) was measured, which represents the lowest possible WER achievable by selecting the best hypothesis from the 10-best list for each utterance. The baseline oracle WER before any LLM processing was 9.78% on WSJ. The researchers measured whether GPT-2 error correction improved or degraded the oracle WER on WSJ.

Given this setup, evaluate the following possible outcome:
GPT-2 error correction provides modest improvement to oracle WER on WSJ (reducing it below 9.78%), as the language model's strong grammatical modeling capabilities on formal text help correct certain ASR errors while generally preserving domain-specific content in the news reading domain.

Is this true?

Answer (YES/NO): NO